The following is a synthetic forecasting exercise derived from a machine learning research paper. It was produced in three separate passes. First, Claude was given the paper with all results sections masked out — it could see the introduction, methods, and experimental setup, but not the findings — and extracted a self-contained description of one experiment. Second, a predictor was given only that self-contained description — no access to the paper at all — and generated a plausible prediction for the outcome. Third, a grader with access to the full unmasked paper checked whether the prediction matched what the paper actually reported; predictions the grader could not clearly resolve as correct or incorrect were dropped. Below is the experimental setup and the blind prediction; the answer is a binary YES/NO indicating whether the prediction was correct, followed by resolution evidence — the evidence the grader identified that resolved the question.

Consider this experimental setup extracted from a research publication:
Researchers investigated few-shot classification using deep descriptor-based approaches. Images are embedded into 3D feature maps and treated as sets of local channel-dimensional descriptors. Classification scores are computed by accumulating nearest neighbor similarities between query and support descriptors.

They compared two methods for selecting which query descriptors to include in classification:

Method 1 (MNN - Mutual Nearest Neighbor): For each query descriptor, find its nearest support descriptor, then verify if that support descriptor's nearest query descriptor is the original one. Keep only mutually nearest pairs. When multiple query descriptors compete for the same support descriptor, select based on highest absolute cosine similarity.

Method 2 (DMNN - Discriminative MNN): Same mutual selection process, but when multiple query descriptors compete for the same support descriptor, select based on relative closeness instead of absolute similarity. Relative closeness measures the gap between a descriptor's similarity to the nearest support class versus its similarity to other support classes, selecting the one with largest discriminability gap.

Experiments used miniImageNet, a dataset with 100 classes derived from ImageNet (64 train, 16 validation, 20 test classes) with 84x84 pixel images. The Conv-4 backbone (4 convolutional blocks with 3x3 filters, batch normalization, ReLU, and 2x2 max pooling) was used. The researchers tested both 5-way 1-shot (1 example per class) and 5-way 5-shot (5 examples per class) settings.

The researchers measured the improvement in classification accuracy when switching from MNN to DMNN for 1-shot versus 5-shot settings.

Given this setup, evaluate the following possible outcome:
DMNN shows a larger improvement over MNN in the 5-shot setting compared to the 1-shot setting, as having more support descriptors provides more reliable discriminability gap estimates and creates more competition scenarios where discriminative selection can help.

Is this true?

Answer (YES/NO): YES